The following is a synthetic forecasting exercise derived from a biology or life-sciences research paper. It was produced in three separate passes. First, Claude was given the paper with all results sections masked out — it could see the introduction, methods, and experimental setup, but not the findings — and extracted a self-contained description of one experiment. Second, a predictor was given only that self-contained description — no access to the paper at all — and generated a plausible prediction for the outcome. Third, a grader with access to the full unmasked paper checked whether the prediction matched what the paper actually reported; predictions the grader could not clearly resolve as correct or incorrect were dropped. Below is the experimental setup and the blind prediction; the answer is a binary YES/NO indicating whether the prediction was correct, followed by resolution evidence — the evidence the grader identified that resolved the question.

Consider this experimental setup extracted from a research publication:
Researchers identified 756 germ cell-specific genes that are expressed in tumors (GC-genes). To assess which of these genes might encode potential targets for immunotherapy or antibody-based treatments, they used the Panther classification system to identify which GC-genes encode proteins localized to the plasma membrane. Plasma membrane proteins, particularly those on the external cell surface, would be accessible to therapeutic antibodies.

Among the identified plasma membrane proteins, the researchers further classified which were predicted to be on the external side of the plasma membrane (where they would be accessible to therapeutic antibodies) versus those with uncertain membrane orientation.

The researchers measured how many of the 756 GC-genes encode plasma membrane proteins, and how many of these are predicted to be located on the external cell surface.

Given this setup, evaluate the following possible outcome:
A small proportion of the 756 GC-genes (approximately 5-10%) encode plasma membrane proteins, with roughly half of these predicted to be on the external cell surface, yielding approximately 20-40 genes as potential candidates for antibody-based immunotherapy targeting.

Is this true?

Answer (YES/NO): NO